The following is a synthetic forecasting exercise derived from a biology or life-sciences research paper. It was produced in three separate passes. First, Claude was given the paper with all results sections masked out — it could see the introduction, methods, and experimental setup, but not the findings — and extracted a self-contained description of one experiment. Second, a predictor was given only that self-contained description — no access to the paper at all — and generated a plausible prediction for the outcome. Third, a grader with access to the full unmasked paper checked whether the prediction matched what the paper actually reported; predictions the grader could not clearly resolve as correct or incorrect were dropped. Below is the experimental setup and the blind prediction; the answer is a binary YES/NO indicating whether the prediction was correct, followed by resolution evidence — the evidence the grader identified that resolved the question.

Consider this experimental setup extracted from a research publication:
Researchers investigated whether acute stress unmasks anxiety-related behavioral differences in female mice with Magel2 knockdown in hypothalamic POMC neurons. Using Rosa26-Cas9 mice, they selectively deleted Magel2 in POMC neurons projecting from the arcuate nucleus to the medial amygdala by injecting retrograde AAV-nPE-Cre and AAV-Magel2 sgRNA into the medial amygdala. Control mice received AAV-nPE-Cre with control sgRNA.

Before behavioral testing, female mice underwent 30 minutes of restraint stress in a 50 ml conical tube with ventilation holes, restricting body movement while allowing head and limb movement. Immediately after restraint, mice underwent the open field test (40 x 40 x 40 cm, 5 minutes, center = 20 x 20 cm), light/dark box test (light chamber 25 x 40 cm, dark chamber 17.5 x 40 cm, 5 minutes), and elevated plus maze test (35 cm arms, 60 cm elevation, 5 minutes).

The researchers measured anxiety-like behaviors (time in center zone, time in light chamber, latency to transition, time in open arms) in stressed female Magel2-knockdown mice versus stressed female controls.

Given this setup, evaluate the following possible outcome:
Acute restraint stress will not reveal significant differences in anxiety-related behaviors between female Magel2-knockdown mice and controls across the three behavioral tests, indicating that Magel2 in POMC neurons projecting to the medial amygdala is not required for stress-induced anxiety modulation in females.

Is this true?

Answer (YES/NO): YES